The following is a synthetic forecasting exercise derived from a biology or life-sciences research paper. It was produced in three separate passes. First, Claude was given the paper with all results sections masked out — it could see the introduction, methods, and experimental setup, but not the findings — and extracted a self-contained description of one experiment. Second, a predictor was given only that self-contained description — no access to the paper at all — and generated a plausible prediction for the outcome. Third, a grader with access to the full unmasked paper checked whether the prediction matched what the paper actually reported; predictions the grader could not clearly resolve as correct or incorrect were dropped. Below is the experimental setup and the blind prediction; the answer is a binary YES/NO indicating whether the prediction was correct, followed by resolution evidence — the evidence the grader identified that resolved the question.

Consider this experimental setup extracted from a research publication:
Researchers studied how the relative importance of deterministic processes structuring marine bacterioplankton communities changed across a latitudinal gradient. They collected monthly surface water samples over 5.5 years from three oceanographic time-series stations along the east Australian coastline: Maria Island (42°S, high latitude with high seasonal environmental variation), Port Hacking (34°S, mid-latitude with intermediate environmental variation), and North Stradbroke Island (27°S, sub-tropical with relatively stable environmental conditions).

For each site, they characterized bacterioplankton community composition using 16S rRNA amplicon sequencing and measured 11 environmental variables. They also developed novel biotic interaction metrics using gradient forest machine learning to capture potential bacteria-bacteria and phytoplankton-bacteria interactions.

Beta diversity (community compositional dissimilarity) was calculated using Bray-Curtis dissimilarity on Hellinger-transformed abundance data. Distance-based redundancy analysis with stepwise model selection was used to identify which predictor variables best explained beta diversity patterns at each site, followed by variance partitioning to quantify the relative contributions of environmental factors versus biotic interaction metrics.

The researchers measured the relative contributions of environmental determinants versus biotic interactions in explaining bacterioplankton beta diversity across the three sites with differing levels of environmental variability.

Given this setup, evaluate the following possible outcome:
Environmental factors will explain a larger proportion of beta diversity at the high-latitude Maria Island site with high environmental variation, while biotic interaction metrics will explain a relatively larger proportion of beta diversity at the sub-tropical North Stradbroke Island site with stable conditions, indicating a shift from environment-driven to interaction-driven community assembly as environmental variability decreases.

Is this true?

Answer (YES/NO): YES